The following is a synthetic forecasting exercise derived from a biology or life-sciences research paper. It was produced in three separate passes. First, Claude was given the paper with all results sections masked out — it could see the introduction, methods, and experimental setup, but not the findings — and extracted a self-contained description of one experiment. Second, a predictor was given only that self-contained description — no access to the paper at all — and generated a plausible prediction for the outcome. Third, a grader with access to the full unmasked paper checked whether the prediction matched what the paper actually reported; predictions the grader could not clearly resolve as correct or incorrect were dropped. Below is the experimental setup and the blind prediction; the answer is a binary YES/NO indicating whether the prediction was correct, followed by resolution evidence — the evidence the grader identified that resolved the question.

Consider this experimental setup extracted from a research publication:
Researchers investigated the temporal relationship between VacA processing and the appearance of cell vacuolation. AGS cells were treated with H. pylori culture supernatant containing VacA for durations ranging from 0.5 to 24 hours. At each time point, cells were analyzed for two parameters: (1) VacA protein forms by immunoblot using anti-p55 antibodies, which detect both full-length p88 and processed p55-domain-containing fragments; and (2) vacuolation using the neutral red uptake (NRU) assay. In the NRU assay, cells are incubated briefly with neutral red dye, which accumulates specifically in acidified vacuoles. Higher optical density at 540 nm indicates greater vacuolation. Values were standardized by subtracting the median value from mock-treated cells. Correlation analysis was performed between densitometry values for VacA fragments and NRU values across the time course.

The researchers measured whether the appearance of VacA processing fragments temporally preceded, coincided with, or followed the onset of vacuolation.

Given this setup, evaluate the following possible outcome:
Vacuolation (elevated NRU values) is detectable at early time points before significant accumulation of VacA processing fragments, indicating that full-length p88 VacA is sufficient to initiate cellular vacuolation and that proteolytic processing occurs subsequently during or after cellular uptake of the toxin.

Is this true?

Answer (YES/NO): NO